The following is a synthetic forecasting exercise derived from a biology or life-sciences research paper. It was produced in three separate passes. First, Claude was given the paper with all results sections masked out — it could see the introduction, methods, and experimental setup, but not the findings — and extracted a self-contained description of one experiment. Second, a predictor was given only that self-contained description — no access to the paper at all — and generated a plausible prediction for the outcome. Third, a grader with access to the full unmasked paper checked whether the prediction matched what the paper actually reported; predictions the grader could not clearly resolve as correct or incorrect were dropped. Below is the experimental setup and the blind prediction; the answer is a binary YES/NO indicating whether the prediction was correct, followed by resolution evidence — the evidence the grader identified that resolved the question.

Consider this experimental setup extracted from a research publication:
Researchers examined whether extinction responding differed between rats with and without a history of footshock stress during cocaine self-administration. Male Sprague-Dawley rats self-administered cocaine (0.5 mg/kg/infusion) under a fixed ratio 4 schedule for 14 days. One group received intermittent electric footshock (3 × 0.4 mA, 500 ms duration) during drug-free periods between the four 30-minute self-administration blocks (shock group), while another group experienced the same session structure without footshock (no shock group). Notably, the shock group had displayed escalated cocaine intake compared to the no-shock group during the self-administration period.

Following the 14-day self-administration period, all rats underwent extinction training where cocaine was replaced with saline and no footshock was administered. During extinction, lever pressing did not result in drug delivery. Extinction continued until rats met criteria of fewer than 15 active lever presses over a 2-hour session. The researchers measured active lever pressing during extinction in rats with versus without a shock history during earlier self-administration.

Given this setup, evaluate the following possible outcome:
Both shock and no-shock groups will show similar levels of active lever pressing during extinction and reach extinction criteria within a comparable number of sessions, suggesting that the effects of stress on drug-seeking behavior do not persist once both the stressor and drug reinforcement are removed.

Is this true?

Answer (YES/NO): NO